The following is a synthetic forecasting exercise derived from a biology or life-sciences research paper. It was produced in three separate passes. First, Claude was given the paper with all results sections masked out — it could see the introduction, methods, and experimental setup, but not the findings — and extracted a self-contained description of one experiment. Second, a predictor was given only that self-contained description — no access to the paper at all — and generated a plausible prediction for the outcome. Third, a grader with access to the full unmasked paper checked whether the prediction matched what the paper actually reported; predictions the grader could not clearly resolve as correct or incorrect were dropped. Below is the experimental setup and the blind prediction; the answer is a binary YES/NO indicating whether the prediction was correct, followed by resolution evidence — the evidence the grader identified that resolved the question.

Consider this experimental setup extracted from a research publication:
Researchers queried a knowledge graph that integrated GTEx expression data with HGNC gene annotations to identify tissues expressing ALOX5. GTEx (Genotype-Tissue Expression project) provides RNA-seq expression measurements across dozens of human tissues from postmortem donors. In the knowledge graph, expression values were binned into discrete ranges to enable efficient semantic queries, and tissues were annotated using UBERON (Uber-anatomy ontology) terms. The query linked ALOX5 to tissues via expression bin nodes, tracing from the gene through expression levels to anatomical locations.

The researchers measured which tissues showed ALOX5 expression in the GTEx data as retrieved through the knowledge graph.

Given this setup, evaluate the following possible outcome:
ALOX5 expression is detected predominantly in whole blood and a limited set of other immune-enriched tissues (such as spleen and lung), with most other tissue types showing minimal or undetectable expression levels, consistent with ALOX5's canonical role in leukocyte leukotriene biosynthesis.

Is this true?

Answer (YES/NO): NO